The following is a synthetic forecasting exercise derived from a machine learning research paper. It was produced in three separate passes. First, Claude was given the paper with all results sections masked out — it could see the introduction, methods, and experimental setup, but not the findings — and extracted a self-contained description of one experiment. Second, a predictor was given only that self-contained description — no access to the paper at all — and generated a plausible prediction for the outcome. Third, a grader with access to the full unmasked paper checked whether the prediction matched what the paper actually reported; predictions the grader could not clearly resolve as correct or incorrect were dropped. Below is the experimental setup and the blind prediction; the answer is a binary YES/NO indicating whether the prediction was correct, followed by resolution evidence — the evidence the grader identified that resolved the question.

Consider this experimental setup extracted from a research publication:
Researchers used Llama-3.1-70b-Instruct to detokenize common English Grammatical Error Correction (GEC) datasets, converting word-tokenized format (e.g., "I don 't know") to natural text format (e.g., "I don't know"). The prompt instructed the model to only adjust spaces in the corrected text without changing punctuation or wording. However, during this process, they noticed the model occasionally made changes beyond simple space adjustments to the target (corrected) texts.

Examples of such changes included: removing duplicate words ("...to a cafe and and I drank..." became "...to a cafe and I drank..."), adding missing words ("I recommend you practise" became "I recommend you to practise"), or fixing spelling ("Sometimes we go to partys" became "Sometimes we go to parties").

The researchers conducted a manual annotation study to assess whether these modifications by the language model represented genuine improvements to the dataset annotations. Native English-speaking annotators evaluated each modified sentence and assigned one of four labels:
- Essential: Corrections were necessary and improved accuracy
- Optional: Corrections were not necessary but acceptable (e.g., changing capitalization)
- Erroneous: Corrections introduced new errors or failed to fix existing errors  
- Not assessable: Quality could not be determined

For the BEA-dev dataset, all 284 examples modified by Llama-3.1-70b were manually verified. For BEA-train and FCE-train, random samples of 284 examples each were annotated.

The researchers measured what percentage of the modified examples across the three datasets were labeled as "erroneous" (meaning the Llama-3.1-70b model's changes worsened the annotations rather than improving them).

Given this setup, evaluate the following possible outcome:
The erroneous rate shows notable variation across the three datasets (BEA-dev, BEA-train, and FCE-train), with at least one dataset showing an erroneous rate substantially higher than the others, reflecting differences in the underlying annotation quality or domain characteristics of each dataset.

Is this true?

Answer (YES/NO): NO